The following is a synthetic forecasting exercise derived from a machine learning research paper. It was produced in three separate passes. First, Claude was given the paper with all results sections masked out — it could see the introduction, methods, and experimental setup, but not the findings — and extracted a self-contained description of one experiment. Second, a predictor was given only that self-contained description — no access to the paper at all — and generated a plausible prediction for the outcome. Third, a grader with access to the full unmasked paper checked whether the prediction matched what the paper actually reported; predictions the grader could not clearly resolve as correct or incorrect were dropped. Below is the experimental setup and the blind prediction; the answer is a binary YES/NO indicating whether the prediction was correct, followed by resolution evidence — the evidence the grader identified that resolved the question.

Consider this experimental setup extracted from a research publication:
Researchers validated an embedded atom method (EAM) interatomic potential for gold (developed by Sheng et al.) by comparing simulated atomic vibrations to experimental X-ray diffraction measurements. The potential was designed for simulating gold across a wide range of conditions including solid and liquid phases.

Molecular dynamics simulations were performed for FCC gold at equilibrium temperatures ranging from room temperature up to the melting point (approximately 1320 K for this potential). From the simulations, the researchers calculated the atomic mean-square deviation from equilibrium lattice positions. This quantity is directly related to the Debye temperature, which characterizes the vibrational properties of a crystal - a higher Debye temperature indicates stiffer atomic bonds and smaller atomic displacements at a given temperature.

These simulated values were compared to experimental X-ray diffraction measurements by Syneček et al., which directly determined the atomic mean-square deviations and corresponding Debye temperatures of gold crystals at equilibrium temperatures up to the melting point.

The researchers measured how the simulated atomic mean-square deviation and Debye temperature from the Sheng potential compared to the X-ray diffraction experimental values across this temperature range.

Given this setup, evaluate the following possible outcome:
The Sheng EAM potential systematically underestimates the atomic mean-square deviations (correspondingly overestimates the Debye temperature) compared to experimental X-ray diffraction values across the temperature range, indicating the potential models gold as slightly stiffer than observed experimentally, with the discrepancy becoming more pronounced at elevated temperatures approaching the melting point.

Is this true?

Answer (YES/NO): NO